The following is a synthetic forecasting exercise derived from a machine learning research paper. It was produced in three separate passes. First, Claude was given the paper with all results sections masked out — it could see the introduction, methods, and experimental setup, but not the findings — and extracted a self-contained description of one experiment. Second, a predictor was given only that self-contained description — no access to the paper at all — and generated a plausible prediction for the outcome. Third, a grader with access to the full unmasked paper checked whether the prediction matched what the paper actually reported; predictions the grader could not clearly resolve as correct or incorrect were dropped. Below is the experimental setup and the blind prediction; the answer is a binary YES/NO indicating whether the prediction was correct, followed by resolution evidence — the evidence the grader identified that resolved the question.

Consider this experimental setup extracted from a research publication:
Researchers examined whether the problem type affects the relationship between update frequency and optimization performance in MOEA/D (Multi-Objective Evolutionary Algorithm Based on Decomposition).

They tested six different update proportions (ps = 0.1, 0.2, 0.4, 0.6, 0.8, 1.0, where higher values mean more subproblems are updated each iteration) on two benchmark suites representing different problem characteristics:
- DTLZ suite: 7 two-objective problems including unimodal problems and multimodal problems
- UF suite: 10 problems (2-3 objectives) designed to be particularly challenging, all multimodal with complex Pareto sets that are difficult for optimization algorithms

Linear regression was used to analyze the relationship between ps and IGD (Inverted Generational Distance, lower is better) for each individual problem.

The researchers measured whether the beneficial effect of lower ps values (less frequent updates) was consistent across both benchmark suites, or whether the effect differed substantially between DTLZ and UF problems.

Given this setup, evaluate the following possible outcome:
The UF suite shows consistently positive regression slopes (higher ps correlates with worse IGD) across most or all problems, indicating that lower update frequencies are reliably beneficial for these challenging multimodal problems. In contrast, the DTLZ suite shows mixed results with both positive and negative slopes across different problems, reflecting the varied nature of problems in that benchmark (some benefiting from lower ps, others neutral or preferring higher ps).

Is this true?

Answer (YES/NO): NO